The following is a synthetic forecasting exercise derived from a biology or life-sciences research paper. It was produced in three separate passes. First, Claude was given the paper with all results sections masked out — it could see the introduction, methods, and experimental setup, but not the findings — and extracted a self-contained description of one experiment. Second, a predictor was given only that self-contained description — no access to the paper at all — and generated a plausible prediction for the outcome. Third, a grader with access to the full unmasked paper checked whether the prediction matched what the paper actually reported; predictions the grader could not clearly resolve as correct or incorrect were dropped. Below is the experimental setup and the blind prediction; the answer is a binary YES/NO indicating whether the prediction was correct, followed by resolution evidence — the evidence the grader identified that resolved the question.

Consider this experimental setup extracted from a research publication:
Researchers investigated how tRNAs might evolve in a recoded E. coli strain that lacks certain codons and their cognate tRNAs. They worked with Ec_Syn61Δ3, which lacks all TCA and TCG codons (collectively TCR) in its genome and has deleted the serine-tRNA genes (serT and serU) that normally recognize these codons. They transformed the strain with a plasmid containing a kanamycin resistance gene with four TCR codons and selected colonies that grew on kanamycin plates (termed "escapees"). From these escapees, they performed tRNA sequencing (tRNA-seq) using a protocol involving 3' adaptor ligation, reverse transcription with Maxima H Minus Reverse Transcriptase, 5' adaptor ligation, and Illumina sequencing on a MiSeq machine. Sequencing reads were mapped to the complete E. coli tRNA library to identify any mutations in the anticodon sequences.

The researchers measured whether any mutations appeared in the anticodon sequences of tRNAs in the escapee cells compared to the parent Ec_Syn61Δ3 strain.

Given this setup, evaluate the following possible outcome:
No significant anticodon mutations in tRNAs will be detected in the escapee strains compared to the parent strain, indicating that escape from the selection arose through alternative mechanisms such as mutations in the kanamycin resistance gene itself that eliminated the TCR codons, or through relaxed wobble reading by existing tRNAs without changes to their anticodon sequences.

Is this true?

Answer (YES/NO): NO